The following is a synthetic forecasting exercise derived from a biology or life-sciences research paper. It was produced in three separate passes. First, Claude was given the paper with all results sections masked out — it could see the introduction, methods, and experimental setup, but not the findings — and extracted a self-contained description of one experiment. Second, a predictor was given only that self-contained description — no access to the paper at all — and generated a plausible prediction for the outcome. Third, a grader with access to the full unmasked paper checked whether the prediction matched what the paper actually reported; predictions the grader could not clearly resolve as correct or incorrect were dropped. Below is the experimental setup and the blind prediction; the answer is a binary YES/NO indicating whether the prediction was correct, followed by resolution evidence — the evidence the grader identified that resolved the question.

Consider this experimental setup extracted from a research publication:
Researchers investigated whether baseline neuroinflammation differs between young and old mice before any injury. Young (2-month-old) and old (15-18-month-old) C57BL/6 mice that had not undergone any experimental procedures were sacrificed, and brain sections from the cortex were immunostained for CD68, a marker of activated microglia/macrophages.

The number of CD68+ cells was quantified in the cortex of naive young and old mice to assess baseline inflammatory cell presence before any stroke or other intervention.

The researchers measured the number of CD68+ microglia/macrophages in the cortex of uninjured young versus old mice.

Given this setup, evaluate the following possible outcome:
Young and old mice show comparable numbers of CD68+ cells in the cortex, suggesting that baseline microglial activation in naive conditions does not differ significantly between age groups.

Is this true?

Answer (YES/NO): NO